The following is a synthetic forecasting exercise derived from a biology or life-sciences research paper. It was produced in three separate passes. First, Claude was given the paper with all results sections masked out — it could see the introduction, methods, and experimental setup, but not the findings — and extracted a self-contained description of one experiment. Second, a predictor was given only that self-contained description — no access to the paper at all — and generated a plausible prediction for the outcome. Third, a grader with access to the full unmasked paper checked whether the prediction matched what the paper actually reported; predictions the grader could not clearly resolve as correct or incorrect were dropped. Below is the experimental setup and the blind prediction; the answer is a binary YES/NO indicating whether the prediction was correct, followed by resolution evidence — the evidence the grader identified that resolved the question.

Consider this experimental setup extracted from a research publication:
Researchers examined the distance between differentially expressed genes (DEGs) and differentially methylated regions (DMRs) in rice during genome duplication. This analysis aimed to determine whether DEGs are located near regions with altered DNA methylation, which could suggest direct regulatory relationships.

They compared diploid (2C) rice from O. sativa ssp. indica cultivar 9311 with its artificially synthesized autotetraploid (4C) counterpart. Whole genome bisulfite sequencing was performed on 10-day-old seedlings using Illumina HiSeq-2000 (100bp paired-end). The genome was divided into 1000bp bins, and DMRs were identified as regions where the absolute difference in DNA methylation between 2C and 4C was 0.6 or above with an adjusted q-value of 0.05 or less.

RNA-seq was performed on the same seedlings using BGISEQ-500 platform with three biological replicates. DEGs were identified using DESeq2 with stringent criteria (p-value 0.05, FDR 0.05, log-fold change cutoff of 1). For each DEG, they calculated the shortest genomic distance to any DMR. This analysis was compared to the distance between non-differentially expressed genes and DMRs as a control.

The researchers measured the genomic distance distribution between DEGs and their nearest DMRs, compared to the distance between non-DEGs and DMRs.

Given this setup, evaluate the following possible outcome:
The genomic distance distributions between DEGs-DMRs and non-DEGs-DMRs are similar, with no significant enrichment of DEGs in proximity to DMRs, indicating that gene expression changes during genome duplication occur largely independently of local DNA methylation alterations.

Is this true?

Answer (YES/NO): YES